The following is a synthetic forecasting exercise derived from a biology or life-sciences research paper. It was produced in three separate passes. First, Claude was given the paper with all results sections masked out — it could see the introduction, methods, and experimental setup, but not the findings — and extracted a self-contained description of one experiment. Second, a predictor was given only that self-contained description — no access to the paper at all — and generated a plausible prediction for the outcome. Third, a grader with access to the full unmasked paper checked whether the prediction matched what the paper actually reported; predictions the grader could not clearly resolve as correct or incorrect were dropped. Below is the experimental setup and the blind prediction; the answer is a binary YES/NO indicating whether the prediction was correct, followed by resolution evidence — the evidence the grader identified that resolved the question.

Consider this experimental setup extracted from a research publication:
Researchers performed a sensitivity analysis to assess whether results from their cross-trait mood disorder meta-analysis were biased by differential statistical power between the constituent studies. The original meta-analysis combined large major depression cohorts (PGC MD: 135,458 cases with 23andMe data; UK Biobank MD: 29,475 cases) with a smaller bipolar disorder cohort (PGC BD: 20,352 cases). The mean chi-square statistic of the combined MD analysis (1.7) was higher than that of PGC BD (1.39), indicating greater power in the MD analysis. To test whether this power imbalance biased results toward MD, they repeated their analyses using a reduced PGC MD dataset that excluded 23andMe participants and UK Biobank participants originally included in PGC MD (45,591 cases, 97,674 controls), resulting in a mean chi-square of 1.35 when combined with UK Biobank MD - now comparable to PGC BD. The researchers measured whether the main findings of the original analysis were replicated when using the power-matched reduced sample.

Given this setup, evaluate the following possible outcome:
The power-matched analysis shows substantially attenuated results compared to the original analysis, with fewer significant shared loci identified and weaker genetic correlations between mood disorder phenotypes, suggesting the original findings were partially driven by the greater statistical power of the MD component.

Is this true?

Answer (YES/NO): NO